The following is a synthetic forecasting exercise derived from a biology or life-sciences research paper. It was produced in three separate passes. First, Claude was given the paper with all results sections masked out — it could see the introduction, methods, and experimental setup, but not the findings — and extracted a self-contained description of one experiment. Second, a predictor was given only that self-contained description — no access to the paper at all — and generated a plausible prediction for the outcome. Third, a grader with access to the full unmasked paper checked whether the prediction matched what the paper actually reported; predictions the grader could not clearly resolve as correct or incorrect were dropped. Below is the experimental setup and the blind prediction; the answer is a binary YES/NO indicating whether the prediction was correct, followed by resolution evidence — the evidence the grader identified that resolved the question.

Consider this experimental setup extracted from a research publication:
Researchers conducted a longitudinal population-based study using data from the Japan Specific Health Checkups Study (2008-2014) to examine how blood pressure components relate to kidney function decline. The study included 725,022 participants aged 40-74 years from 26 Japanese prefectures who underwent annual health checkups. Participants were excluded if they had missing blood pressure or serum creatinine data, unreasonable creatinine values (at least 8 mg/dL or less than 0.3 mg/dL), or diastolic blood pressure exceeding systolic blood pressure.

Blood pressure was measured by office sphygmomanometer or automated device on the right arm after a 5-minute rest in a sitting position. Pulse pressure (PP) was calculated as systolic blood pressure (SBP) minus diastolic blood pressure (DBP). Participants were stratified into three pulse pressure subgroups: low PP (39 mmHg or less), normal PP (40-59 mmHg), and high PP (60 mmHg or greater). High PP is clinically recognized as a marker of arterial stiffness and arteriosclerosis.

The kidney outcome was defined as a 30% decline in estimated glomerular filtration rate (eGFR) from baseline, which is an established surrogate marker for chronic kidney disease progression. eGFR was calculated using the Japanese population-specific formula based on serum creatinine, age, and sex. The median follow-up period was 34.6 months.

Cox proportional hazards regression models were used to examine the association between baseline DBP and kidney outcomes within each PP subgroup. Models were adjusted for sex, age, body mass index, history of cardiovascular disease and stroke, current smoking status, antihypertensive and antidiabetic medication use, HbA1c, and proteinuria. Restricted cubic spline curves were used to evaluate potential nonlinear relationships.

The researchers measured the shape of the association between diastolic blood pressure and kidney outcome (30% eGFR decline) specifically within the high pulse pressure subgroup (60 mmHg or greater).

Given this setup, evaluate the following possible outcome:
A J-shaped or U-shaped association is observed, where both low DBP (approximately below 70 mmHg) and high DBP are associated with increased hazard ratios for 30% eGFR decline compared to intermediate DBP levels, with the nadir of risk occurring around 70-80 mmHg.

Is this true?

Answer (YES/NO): YES